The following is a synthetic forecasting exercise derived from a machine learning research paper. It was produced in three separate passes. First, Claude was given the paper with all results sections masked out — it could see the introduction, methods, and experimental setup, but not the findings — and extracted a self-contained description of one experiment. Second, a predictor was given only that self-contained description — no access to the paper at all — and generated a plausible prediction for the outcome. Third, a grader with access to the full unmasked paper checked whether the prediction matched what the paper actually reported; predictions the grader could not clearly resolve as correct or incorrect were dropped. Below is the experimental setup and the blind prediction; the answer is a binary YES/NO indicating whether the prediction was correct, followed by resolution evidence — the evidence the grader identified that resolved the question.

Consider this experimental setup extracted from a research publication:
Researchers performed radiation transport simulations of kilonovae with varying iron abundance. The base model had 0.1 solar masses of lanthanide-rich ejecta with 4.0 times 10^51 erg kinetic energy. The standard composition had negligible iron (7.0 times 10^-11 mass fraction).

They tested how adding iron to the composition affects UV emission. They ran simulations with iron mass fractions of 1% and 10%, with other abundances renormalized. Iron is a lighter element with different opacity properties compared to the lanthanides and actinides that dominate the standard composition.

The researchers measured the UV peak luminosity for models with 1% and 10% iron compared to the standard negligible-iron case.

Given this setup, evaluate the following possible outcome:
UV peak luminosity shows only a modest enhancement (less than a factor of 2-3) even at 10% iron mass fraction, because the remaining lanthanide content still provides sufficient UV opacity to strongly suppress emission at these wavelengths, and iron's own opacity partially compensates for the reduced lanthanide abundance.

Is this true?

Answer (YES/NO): NO